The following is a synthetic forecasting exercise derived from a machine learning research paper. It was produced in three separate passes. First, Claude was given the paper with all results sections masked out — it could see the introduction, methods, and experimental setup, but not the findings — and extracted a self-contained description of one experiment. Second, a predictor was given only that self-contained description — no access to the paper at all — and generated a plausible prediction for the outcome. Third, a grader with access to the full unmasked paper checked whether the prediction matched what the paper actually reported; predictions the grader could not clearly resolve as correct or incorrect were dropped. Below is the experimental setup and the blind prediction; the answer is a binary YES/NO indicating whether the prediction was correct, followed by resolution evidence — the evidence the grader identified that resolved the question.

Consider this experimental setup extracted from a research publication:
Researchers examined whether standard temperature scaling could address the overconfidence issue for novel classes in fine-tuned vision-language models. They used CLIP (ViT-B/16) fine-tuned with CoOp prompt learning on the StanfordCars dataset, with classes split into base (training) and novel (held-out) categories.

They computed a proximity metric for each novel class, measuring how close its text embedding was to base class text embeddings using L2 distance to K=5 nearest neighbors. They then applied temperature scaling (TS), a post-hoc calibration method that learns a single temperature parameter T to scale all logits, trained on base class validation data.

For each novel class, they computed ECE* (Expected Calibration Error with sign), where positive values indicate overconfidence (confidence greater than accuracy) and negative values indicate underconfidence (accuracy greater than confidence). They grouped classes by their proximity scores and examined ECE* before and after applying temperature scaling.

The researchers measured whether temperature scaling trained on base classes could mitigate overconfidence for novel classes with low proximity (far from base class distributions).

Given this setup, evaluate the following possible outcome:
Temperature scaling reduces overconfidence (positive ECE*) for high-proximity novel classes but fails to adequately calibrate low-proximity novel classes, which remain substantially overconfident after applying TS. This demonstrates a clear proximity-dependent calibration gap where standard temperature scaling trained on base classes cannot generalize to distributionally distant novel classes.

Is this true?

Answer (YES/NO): NO